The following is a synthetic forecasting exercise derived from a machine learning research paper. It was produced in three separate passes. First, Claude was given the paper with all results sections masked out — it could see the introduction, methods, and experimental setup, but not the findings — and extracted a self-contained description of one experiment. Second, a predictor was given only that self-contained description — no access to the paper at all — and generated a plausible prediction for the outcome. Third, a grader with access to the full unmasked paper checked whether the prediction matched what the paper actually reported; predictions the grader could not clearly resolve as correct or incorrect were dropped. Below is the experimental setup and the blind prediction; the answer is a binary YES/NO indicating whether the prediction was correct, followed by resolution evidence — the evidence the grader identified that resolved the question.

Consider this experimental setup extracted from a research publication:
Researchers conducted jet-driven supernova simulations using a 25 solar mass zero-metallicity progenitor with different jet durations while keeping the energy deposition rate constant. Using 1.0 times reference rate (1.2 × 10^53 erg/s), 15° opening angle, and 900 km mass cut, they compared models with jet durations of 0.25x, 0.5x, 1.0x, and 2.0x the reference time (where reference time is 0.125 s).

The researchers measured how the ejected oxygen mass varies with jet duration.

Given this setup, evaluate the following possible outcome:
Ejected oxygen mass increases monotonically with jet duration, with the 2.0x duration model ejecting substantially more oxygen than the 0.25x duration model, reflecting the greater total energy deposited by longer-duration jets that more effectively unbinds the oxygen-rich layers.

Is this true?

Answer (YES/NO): YES